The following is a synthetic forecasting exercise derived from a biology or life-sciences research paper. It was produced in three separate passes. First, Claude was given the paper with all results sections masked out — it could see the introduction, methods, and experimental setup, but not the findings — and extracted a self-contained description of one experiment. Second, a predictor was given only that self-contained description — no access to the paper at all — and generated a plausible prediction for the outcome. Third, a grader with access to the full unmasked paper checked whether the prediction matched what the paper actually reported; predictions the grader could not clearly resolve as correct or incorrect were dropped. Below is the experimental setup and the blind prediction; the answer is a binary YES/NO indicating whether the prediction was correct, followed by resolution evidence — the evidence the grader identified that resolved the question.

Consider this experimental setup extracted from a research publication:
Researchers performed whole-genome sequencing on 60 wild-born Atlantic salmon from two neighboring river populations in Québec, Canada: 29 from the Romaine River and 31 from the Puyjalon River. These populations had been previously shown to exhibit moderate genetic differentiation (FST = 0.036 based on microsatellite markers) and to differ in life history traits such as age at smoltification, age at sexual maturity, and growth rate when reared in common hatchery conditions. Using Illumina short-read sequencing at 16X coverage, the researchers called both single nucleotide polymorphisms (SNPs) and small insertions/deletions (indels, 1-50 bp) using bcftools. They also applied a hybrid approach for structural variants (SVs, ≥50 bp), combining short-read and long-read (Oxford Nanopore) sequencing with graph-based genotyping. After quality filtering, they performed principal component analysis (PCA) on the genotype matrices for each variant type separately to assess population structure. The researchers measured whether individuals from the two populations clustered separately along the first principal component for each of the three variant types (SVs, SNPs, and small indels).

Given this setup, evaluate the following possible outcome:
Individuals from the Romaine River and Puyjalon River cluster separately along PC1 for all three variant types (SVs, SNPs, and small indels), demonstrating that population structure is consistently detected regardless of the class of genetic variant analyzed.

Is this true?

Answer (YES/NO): YES